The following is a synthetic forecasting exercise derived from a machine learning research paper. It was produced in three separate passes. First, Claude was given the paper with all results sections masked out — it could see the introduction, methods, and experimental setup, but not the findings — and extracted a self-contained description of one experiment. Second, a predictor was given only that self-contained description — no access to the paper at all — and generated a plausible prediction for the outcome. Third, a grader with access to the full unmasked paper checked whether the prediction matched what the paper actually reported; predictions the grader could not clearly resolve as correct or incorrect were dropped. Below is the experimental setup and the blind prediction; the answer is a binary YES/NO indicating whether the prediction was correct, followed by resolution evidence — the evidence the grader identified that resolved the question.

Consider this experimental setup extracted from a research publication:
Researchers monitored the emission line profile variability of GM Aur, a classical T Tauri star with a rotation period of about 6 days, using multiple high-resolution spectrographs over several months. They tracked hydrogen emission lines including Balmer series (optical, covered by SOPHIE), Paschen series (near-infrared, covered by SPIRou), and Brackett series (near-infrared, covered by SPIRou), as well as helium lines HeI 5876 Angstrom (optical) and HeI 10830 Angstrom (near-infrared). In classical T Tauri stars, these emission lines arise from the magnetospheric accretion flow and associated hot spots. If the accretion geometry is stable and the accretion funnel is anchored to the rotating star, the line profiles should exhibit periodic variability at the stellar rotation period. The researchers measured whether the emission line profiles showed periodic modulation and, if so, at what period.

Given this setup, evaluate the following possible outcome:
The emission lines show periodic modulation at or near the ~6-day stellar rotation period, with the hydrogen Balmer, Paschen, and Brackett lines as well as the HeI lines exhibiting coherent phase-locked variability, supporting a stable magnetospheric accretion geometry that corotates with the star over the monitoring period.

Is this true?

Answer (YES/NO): YES